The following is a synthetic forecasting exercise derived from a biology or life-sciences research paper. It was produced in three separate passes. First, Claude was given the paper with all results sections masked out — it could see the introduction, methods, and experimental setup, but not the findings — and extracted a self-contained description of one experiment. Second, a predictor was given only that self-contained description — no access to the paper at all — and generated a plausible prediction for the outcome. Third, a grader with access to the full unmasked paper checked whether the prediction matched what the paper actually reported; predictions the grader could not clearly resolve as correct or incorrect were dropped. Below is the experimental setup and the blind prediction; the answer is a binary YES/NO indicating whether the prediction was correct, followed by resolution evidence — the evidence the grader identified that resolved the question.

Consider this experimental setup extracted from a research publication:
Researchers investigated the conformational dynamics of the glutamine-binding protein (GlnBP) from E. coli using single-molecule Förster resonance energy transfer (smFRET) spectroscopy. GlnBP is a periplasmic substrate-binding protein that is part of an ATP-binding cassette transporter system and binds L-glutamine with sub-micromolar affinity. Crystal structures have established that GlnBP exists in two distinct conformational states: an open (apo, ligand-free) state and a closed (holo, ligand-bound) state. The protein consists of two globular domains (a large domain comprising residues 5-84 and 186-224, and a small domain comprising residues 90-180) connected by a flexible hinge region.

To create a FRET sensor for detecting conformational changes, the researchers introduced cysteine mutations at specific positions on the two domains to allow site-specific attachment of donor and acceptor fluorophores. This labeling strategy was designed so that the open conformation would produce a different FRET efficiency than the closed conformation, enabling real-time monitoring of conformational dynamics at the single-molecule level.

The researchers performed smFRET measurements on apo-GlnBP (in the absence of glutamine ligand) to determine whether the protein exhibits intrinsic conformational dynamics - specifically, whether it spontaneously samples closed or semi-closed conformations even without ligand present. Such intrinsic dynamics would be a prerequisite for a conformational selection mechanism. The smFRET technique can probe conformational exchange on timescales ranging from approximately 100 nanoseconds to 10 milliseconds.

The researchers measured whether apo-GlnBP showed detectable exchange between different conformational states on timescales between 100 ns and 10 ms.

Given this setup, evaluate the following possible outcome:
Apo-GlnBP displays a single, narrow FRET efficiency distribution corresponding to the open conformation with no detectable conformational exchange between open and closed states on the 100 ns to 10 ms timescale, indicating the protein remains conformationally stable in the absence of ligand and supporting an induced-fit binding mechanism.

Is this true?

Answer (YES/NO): YES